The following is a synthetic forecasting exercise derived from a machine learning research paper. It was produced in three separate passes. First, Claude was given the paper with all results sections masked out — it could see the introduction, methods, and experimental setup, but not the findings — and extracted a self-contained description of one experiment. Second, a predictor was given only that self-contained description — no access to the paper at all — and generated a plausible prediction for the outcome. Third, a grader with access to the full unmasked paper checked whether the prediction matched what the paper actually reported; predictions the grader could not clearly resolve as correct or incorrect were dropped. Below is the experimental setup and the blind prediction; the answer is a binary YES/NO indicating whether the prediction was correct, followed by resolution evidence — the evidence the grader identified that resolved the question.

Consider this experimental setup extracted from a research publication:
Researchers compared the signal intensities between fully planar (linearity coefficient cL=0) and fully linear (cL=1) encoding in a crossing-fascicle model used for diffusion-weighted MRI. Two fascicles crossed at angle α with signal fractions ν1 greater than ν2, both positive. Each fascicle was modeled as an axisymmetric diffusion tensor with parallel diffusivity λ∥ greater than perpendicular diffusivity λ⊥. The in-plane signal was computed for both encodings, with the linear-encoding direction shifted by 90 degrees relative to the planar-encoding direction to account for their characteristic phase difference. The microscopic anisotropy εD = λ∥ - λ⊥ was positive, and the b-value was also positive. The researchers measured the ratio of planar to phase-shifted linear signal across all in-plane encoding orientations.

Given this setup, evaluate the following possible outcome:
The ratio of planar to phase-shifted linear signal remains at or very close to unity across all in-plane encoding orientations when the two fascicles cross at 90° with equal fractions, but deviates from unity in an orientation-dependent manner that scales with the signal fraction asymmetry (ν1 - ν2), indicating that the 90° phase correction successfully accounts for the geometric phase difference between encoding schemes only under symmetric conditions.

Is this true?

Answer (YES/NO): NO